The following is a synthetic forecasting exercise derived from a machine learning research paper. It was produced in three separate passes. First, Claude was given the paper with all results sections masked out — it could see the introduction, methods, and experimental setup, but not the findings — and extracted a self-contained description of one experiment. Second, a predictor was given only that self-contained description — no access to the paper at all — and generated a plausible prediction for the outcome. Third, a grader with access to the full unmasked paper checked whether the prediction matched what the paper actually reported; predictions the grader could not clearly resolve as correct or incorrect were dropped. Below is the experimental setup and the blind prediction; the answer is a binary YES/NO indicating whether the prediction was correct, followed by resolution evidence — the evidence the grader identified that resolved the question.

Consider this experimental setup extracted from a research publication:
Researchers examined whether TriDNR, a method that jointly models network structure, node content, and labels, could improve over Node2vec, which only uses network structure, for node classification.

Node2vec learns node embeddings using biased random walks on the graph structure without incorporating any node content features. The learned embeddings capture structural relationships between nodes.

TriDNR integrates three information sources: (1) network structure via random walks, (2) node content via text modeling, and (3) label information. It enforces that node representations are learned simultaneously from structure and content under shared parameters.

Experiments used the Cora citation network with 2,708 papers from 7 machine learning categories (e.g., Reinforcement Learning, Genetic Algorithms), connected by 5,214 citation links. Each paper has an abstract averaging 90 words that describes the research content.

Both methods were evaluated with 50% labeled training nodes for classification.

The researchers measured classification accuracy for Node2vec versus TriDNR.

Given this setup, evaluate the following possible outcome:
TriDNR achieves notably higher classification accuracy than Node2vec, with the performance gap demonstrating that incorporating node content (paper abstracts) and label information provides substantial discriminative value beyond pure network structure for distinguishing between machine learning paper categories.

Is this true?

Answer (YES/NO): NO